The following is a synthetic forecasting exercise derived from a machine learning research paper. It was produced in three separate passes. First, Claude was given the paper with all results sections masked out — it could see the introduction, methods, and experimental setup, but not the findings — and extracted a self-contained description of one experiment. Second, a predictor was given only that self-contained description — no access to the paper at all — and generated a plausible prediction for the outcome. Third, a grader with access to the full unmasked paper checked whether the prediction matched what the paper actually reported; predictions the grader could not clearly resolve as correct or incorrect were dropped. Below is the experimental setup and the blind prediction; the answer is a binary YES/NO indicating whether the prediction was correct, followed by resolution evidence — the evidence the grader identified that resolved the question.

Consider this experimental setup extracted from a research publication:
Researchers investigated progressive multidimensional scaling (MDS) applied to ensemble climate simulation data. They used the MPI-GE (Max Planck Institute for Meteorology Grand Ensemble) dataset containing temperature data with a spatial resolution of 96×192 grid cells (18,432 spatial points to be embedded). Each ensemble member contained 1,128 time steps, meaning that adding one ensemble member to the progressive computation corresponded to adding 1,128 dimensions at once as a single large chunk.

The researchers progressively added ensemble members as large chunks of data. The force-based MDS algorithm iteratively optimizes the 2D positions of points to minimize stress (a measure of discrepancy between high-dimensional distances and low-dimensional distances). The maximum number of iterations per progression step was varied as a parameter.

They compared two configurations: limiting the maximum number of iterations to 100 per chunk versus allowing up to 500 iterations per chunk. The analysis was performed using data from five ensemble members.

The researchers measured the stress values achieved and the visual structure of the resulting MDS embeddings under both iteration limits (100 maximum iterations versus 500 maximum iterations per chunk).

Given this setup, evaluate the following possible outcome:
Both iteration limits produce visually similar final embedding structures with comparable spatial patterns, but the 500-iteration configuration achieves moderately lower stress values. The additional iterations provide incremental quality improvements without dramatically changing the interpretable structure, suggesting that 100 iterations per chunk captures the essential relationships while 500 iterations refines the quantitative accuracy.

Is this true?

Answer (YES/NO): NO